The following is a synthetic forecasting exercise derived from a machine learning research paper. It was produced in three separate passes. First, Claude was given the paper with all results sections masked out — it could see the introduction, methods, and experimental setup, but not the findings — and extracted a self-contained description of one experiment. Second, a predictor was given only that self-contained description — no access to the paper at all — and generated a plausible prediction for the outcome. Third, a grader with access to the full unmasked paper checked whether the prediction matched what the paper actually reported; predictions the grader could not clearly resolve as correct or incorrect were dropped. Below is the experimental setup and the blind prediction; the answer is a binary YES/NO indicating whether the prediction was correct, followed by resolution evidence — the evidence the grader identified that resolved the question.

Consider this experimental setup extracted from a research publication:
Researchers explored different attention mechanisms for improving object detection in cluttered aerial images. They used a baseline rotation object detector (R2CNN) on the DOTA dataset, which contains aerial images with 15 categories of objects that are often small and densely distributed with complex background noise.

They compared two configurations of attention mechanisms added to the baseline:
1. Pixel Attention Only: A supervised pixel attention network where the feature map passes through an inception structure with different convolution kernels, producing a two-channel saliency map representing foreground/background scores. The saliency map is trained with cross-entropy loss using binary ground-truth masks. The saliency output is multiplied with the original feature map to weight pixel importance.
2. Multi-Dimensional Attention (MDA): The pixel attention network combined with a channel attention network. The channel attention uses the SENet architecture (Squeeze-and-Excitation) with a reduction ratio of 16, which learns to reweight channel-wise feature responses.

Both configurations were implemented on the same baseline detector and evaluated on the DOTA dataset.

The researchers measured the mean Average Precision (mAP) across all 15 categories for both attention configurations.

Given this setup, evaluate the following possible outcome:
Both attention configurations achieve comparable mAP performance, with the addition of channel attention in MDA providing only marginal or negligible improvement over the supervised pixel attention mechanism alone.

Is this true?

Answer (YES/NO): NO